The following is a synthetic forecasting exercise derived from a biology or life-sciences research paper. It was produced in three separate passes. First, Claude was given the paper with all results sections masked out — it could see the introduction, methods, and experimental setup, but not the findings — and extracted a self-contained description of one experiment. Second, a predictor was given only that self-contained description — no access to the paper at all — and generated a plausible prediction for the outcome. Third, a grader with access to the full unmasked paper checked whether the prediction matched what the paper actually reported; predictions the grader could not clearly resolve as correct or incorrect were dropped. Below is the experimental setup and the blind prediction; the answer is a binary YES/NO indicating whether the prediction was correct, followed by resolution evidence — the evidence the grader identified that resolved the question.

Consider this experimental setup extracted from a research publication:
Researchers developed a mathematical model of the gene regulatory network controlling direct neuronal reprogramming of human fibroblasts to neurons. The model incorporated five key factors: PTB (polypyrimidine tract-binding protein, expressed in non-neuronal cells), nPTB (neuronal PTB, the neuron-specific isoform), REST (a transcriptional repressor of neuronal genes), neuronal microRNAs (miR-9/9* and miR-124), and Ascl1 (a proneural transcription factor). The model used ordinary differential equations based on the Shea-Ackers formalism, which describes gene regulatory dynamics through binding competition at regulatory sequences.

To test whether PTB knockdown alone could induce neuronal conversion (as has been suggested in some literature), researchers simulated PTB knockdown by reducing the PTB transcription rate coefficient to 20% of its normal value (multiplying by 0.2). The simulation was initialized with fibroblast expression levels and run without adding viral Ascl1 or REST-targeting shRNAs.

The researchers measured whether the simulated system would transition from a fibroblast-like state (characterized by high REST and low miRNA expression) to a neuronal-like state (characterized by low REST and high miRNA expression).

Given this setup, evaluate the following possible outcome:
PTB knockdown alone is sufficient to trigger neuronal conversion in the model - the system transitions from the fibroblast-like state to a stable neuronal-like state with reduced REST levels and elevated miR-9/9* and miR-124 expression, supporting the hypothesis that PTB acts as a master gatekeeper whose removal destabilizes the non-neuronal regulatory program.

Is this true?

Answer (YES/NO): NO